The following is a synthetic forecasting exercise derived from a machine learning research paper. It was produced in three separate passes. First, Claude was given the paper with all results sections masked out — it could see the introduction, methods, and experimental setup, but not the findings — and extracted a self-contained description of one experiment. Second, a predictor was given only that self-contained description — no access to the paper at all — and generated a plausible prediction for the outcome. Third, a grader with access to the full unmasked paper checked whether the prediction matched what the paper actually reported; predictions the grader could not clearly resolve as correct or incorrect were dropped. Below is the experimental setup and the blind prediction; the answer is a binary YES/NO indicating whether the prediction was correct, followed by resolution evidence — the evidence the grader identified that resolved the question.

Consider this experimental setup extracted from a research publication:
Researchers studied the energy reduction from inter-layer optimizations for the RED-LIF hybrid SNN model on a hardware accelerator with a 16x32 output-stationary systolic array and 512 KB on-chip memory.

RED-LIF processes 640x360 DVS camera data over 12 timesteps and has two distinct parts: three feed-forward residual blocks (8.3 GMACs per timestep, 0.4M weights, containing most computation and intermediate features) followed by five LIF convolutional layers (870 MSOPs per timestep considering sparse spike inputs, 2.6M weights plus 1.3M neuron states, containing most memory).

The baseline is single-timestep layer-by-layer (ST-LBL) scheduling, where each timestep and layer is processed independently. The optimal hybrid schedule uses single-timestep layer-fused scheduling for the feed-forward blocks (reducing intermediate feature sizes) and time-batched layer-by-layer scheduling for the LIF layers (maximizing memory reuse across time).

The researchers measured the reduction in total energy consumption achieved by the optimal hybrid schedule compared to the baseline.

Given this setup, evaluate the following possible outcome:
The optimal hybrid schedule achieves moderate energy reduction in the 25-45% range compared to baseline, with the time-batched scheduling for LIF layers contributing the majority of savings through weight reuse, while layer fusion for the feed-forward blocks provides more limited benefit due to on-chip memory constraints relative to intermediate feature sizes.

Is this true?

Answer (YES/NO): NO